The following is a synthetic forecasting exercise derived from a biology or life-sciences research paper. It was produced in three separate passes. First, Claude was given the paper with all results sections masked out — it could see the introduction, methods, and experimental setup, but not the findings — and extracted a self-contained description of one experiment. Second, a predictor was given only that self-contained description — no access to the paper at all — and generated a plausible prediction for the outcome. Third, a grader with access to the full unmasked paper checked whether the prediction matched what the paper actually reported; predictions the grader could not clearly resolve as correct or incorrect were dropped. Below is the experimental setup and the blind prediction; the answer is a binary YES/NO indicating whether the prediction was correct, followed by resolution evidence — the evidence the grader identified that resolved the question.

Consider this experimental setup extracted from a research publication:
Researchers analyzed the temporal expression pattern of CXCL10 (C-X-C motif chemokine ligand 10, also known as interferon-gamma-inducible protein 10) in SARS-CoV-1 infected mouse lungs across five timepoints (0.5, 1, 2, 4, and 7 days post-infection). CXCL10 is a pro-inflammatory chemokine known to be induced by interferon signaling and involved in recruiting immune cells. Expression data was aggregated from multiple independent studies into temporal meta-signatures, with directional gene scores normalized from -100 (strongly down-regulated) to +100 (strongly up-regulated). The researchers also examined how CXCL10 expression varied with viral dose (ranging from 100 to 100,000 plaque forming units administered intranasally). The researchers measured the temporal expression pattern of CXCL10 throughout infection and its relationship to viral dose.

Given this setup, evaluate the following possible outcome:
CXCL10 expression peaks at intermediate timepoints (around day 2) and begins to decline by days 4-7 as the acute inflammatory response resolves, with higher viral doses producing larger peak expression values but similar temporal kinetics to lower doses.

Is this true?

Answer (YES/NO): NO